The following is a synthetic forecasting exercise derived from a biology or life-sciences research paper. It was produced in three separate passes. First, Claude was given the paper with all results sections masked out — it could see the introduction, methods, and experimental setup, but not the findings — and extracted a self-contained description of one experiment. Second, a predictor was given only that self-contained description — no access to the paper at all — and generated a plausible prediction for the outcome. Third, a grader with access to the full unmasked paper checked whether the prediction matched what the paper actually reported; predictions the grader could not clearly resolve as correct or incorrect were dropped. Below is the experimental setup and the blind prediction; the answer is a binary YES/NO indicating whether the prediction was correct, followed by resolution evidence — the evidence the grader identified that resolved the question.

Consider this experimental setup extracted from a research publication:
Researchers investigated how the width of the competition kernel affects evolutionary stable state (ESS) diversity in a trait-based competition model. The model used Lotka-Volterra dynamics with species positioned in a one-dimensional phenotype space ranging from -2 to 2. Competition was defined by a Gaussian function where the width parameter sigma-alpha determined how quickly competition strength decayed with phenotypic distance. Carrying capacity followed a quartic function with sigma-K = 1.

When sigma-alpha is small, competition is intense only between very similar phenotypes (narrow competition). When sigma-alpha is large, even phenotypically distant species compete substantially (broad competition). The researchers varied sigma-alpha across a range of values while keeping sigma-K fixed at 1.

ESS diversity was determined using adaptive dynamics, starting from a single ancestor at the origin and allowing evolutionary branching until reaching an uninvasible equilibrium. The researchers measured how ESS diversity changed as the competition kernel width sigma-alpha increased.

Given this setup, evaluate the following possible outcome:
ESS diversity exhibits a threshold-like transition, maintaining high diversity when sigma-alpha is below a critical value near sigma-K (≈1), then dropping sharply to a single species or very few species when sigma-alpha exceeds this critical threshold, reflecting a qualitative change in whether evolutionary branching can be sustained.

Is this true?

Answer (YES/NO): NO